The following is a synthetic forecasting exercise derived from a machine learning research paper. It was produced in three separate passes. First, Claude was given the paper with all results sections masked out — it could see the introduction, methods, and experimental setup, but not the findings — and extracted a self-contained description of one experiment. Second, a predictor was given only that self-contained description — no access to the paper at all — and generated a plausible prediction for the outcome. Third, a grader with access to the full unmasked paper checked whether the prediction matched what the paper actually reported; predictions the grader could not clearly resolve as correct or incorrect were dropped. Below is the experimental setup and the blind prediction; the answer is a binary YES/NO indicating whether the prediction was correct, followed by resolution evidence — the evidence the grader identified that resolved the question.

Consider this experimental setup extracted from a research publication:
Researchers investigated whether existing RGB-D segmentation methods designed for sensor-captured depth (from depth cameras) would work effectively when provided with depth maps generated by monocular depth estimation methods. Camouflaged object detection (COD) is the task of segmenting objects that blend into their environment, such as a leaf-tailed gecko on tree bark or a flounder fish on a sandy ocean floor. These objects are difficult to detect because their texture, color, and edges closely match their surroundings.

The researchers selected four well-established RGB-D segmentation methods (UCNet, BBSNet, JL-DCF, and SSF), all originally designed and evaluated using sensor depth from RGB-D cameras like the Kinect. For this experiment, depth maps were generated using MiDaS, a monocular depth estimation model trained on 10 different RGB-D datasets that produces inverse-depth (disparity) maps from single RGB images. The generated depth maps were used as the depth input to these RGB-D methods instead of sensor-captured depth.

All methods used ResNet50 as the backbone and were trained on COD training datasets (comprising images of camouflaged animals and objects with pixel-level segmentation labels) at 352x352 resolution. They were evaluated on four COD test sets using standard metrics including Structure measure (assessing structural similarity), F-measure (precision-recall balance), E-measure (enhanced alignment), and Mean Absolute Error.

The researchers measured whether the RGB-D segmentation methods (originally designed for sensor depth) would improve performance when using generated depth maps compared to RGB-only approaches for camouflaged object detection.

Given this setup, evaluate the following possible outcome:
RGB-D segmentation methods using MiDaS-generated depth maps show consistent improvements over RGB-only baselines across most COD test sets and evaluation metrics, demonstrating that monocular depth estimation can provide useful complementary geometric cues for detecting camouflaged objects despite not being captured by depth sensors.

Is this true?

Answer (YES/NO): NO